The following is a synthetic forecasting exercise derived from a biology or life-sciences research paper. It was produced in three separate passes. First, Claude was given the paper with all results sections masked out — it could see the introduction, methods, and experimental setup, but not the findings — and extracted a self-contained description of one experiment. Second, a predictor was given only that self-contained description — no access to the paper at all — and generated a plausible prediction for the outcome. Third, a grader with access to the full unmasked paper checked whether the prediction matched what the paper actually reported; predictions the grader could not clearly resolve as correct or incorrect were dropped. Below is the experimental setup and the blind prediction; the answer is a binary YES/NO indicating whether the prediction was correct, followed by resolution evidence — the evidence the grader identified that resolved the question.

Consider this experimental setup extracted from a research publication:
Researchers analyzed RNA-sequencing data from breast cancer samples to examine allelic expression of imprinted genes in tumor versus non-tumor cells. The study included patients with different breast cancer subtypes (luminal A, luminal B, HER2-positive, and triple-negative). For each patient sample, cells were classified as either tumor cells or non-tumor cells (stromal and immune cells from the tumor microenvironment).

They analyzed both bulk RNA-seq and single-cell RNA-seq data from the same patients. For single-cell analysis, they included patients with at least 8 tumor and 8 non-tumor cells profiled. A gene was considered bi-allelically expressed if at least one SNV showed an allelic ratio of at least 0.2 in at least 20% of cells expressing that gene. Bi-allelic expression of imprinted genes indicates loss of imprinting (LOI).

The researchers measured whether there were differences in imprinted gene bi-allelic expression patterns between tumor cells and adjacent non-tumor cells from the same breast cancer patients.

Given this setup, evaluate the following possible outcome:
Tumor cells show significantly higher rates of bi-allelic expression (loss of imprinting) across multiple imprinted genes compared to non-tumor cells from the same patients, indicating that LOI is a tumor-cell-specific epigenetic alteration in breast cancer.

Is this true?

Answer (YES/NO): NO